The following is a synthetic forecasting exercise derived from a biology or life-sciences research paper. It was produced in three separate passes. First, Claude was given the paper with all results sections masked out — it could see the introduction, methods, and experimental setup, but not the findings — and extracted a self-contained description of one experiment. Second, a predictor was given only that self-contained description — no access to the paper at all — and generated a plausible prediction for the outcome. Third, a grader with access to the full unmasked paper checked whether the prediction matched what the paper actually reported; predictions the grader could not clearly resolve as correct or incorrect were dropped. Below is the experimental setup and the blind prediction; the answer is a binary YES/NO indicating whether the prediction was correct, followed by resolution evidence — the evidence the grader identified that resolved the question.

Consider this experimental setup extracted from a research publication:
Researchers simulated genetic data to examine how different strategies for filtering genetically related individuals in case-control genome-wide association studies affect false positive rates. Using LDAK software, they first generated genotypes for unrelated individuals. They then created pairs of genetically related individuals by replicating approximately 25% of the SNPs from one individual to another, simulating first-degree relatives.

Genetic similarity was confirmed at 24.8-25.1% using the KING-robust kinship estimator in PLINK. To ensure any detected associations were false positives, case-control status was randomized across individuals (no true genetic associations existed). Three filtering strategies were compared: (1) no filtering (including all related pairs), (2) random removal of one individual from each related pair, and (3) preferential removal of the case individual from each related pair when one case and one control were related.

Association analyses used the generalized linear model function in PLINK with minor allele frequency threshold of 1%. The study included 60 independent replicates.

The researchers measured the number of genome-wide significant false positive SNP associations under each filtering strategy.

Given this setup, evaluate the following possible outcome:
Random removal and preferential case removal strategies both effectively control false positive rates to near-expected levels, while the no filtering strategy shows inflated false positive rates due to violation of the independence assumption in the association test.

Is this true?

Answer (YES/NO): NO